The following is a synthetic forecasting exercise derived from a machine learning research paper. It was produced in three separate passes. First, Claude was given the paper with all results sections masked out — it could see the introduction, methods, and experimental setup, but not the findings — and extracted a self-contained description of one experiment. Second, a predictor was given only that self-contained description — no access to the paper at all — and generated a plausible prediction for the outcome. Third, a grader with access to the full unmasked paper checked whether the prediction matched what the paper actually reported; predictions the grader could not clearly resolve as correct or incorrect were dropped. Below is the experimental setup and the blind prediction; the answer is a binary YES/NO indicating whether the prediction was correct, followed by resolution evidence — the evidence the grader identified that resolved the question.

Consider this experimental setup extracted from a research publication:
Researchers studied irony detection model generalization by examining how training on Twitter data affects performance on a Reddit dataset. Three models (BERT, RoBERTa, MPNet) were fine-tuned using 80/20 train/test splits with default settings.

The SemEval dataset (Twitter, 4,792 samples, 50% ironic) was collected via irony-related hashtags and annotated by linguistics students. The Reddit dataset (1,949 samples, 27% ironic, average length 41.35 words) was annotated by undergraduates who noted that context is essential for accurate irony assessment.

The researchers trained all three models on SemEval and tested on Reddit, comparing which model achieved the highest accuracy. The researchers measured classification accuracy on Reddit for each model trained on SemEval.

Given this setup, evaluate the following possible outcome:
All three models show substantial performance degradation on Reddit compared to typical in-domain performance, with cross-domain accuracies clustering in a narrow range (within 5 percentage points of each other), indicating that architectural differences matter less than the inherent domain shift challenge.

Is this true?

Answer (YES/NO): NO